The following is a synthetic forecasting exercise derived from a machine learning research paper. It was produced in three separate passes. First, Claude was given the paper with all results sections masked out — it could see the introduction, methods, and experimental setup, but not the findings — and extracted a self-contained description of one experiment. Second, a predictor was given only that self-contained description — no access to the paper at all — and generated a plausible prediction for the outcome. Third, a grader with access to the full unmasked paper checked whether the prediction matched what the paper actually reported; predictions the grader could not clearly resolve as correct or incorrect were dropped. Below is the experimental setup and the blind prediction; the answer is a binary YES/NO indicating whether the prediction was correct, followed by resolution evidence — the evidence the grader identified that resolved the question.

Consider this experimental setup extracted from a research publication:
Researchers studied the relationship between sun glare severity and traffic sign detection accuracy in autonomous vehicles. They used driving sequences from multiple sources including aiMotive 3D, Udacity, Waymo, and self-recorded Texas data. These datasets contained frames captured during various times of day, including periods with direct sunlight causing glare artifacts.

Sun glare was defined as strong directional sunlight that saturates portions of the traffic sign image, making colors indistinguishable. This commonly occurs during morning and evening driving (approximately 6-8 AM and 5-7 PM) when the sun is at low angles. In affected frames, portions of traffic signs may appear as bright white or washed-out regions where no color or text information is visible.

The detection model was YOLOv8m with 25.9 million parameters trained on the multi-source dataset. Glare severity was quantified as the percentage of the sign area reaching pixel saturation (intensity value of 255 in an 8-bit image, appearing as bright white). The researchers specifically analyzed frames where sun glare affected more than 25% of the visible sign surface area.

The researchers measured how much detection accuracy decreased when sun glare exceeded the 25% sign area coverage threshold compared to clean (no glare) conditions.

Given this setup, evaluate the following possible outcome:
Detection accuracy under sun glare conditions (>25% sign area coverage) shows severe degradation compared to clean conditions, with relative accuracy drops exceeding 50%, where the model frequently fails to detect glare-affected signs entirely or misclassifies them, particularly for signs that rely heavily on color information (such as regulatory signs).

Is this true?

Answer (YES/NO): NO